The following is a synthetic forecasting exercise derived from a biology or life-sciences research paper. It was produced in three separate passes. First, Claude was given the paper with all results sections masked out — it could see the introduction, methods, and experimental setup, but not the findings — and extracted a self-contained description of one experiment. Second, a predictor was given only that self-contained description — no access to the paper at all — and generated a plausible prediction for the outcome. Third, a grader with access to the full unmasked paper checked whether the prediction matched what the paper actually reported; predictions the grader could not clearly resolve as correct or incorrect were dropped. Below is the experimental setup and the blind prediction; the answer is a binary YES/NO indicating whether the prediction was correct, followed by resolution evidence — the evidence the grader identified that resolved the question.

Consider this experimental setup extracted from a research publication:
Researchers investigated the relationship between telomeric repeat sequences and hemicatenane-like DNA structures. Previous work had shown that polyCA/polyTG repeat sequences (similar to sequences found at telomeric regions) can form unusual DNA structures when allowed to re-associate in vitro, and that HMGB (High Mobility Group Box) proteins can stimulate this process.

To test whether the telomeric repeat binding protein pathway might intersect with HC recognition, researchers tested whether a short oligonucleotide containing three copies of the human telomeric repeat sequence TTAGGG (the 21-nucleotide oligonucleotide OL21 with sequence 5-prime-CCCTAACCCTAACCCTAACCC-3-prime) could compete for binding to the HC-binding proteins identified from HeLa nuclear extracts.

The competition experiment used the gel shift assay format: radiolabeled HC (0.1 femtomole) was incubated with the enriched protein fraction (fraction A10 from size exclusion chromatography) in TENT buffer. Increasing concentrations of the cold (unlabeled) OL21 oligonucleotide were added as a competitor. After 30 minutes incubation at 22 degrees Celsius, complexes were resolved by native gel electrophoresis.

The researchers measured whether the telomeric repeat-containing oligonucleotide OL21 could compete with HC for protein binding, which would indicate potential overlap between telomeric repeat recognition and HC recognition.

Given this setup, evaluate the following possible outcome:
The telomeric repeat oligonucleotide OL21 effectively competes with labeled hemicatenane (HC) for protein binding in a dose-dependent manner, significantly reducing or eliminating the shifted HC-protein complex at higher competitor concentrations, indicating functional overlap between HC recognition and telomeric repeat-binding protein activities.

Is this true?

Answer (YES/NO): NO